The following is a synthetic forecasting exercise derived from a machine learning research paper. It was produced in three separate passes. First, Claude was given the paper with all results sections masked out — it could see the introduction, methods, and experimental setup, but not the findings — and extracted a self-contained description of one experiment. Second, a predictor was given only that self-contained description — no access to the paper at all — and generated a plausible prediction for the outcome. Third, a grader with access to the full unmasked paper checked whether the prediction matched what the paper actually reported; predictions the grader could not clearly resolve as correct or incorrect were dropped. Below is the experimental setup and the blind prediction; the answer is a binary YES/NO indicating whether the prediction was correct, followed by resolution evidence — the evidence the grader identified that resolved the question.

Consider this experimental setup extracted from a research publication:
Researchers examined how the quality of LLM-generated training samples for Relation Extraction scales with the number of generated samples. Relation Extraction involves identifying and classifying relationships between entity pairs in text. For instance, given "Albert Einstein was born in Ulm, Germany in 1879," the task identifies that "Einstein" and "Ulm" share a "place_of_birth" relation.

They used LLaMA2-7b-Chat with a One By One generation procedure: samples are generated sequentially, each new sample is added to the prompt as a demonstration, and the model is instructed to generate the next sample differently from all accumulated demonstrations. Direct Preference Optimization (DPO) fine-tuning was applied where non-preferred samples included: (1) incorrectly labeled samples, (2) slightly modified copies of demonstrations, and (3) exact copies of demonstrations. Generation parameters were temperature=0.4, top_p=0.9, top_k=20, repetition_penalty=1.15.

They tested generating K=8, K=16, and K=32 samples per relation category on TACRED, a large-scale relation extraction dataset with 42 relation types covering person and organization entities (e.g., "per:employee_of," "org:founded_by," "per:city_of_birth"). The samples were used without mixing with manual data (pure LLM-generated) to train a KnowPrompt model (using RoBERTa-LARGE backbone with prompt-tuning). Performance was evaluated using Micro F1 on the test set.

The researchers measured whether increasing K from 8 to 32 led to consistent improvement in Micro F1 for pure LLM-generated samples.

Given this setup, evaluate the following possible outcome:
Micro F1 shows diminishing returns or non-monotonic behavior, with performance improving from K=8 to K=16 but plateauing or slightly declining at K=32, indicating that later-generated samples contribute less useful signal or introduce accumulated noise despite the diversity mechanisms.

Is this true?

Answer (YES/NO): NO